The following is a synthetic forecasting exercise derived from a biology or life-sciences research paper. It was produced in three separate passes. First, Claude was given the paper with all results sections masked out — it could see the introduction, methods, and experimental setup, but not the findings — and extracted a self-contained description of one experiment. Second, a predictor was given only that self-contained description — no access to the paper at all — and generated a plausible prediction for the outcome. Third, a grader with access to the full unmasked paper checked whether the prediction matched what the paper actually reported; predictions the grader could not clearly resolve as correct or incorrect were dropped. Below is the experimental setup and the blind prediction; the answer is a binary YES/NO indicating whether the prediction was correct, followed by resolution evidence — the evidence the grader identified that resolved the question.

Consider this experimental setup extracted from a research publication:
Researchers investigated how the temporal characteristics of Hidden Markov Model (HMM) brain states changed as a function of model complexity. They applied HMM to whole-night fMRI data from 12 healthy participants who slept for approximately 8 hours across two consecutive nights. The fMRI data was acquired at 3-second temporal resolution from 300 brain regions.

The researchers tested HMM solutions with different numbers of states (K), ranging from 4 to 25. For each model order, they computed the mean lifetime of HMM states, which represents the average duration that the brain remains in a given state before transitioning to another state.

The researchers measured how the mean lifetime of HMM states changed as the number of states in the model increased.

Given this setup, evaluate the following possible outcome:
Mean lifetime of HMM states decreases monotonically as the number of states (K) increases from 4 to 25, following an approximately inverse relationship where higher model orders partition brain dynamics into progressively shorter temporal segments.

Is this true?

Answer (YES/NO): NO